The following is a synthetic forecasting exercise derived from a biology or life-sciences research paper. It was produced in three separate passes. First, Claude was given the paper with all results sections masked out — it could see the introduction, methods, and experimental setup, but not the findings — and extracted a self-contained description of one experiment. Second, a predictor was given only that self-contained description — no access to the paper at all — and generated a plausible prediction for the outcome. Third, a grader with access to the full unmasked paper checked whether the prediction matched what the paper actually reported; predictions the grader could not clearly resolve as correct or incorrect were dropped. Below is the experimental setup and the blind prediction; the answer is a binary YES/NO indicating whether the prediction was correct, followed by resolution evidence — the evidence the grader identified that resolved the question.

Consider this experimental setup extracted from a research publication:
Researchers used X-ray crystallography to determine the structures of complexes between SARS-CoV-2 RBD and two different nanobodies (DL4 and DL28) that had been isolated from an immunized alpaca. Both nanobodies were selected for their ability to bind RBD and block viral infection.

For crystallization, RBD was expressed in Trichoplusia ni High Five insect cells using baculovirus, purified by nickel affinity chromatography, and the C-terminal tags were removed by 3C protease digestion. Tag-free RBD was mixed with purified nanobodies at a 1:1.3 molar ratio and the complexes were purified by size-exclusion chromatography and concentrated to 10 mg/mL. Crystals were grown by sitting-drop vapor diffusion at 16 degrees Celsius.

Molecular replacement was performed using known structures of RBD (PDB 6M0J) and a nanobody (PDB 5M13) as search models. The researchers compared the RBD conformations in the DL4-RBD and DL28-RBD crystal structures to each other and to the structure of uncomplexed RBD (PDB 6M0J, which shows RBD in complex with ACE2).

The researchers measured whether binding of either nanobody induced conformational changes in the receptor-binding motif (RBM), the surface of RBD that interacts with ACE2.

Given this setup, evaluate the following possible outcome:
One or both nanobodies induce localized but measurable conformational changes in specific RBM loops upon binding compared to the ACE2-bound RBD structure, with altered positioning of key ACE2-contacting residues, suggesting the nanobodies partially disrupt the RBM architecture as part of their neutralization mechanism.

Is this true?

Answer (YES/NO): YES